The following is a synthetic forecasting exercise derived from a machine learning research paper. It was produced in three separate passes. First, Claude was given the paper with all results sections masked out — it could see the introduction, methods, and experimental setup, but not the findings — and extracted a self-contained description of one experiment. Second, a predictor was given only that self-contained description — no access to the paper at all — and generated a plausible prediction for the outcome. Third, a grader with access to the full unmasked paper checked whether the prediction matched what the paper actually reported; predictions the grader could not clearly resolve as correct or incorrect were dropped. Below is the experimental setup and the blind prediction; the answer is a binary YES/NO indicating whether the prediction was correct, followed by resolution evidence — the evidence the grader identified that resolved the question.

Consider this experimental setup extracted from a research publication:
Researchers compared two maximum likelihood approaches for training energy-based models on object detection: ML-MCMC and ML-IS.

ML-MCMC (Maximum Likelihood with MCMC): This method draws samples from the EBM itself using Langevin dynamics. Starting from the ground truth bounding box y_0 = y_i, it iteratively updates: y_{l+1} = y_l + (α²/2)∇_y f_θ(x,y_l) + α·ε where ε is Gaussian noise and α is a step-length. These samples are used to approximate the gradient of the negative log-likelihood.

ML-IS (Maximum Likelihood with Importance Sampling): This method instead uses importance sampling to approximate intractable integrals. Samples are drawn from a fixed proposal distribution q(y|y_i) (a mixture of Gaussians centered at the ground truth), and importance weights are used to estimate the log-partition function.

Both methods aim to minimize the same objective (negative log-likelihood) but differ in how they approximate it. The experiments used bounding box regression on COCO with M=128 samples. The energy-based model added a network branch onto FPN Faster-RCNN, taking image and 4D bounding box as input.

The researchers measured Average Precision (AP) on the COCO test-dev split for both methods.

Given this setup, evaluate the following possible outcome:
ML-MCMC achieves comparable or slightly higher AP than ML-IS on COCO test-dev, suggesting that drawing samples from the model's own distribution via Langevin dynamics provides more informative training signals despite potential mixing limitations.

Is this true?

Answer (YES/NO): NO